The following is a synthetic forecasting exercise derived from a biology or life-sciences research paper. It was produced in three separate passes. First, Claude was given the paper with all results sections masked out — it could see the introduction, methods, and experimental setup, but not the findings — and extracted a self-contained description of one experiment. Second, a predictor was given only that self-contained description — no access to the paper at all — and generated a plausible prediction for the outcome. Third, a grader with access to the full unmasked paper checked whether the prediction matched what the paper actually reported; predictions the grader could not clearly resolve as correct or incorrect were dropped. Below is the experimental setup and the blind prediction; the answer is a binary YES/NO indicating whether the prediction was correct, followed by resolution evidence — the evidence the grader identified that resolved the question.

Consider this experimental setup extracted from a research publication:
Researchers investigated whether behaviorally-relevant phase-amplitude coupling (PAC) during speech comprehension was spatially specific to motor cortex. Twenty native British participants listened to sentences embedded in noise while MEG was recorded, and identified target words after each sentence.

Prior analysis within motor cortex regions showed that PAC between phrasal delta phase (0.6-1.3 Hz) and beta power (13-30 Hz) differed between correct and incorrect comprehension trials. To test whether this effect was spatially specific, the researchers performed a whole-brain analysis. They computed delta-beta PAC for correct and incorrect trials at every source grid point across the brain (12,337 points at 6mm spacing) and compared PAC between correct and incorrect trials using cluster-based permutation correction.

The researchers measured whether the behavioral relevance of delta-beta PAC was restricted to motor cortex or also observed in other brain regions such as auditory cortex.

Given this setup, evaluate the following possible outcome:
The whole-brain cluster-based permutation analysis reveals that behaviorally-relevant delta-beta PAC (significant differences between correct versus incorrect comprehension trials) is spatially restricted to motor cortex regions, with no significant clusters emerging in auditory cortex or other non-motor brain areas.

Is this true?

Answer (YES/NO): YES